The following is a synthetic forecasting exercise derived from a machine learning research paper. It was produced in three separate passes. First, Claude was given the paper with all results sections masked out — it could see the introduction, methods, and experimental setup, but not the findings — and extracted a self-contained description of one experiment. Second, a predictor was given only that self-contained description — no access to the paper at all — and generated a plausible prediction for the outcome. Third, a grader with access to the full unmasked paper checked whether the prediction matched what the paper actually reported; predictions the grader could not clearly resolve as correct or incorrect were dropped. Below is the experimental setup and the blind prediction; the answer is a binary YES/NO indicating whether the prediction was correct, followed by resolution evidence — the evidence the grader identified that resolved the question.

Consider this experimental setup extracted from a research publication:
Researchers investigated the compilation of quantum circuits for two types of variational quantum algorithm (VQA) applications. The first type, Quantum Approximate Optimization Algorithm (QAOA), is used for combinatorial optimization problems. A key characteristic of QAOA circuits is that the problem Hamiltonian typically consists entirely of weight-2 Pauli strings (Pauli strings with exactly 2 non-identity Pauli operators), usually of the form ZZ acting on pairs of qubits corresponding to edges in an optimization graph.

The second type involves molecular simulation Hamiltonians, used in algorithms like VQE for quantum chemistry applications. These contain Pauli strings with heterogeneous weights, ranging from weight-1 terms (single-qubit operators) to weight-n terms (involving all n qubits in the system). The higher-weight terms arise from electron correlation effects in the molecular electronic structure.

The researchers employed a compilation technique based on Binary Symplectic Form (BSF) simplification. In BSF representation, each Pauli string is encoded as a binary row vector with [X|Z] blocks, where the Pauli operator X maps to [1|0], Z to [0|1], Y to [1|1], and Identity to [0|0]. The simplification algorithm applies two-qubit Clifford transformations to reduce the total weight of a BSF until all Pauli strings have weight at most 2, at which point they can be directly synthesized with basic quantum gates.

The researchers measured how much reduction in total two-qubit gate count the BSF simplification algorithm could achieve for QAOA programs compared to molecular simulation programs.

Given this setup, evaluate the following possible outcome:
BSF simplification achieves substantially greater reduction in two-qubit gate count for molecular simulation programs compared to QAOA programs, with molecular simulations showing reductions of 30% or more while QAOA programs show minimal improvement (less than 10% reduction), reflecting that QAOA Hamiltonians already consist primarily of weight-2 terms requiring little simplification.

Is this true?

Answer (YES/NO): YES